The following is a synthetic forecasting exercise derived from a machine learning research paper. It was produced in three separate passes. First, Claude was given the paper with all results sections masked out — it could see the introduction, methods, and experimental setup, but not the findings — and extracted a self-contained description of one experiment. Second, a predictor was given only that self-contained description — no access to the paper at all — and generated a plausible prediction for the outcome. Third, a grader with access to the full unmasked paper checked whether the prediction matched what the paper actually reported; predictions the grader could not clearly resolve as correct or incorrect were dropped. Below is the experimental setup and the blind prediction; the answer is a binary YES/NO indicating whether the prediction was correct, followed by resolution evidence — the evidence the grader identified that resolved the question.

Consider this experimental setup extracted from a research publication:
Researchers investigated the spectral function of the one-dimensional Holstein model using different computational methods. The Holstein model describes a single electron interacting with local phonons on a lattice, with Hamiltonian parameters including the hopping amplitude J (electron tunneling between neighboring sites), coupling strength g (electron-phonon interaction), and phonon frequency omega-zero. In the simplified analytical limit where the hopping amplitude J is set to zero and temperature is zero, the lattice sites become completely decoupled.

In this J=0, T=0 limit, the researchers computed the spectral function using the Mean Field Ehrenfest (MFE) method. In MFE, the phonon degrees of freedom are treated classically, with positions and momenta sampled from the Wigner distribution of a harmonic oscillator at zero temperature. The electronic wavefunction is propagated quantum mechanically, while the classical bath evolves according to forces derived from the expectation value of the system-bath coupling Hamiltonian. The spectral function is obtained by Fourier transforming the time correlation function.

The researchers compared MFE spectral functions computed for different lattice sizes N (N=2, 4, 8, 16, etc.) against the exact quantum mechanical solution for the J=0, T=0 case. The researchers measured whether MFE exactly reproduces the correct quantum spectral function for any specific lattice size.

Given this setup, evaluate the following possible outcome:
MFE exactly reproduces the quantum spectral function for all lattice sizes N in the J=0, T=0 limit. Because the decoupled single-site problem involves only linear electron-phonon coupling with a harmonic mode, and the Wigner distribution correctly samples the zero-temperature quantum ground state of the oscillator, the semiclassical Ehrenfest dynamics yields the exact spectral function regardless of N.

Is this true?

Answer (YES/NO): NO